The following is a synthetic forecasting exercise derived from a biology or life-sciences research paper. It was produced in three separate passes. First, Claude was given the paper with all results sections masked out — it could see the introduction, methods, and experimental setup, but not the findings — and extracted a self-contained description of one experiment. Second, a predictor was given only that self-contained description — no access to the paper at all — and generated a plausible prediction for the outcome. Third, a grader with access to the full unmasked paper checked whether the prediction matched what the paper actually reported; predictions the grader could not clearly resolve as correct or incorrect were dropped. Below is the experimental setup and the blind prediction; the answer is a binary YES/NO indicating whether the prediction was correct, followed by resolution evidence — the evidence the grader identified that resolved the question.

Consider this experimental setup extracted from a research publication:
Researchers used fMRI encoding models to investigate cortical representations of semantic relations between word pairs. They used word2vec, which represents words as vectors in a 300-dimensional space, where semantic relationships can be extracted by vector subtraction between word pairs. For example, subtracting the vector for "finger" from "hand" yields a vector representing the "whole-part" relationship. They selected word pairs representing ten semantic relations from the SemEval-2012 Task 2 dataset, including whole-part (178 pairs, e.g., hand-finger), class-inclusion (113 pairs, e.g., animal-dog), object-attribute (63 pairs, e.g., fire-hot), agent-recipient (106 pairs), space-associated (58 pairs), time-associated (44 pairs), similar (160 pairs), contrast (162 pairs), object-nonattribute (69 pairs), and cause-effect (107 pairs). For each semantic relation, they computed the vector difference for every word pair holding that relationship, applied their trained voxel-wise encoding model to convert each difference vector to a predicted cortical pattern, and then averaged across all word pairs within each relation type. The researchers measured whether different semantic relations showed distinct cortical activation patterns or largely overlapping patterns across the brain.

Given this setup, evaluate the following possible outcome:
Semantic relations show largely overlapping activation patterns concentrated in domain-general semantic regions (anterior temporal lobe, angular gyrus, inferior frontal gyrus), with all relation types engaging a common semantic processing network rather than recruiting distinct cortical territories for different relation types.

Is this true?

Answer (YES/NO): NO